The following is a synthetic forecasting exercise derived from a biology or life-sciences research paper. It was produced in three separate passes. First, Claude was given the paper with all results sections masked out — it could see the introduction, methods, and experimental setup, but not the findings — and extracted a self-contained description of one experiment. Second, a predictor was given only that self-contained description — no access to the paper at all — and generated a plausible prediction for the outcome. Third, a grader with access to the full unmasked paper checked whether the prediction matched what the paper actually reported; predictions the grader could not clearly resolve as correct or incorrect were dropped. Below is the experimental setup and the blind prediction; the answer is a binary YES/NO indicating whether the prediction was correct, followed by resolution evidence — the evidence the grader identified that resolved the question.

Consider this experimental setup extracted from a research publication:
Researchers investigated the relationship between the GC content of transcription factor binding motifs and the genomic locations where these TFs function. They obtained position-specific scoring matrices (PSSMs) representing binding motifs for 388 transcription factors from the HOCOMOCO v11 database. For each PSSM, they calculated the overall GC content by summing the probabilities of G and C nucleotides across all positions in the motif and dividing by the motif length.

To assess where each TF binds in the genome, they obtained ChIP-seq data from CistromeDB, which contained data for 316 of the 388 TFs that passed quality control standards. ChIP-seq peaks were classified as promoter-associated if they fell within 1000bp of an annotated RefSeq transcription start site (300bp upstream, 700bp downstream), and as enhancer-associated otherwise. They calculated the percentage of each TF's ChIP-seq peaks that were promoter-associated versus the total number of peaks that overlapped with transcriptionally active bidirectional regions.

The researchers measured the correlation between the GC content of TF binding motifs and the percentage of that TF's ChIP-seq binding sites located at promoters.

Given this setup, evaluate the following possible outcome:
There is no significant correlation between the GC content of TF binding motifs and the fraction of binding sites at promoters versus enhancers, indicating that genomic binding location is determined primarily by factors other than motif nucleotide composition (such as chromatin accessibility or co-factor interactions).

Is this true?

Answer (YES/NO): NO